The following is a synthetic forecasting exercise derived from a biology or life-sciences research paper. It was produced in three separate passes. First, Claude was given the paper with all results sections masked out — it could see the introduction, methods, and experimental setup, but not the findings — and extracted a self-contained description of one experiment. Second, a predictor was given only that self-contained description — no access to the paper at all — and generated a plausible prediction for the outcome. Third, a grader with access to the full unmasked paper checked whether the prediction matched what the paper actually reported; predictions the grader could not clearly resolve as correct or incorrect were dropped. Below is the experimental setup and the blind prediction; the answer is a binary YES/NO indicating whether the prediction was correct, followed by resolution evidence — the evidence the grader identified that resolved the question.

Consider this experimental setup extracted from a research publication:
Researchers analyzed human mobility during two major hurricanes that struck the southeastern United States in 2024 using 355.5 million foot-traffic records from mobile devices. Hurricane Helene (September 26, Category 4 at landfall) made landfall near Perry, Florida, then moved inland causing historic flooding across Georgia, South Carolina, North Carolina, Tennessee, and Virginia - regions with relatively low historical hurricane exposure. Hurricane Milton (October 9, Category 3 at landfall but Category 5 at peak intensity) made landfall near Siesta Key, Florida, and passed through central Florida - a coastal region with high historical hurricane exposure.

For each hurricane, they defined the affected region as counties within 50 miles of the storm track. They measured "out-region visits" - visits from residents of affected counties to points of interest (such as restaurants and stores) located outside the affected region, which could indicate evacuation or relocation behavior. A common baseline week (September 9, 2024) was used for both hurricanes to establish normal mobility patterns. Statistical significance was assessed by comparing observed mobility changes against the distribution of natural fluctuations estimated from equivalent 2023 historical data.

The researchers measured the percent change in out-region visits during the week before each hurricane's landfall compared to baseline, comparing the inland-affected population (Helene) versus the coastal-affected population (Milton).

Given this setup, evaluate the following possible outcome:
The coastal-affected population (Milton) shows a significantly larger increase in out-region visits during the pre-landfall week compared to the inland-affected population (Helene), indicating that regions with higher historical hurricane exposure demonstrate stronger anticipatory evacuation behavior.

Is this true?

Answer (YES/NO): YES